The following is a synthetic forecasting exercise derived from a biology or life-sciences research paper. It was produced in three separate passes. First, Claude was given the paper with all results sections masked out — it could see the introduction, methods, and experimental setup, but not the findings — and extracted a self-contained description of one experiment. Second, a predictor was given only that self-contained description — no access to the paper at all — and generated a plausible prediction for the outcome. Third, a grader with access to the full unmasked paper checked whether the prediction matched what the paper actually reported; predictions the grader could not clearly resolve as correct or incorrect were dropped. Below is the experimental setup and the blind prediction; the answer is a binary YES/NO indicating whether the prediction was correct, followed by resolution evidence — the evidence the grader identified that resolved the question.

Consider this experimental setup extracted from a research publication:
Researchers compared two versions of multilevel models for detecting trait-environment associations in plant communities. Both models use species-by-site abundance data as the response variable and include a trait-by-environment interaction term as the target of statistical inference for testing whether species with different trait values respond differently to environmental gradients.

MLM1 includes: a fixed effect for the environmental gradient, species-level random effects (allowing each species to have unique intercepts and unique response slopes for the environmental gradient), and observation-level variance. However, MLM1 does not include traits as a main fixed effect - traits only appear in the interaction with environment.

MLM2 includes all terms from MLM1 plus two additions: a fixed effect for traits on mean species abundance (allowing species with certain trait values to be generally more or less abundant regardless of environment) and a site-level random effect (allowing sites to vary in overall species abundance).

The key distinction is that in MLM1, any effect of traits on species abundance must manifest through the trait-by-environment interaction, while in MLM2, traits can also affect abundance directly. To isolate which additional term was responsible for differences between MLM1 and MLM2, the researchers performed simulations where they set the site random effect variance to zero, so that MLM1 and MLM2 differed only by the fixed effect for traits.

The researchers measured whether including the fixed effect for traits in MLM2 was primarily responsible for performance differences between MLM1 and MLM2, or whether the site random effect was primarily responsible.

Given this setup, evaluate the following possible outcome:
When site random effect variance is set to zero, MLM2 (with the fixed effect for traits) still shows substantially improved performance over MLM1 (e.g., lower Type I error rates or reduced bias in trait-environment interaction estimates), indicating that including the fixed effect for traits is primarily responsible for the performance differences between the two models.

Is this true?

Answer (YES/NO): YES